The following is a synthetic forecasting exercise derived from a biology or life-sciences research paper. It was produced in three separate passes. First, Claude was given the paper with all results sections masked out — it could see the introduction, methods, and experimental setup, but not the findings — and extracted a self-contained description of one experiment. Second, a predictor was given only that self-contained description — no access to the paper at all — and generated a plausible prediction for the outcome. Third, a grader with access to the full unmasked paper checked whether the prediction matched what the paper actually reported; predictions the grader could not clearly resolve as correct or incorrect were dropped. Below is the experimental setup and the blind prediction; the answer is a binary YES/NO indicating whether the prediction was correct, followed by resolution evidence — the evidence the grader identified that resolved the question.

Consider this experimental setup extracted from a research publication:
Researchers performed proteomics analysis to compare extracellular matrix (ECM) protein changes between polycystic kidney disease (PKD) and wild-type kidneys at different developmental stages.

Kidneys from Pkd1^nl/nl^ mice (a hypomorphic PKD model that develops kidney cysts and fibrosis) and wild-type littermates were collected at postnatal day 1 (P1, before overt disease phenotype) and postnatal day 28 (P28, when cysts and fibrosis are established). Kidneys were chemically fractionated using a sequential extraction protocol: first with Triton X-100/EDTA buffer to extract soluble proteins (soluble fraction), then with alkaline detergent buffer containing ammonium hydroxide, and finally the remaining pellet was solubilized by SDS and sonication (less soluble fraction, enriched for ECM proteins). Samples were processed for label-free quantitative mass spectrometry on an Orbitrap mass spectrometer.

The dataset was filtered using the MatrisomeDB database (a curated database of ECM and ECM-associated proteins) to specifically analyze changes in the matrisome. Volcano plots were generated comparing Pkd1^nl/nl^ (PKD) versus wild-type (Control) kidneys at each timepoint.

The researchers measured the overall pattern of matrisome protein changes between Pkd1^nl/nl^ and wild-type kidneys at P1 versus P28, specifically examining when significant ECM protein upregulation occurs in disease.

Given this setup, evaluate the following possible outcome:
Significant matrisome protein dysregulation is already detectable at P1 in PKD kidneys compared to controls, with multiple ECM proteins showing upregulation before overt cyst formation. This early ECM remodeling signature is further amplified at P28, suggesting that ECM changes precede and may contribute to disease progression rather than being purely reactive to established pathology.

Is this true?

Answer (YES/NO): NO